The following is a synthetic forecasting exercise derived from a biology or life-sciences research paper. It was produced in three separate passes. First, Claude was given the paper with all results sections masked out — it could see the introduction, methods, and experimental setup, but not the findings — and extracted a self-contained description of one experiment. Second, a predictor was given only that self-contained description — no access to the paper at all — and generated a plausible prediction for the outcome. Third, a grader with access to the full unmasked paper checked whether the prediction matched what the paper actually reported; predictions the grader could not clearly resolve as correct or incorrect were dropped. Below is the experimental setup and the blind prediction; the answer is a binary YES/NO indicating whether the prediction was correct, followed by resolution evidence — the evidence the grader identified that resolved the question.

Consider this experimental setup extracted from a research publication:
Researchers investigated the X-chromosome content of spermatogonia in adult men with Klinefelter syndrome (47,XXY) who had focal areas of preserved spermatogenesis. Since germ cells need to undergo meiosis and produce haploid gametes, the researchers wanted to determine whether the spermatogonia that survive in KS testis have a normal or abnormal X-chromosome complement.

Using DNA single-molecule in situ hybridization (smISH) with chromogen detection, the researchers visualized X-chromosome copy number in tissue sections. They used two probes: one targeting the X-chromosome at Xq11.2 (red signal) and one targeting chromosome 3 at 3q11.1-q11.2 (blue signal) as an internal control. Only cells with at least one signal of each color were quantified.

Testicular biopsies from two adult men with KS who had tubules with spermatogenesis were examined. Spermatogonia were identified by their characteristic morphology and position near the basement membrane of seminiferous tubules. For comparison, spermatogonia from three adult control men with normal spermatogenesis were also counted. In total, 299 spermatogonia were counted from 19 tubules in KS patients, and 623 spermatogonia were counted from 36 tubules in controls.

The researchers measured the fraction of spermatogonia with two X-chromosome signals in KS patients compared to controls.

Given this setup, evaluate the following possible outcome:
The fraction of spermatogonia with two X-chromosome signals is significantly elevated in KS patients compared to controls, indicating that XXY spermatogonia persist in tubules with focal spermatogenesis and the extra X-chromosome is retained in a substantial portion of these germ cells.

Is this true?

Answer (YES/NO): NO